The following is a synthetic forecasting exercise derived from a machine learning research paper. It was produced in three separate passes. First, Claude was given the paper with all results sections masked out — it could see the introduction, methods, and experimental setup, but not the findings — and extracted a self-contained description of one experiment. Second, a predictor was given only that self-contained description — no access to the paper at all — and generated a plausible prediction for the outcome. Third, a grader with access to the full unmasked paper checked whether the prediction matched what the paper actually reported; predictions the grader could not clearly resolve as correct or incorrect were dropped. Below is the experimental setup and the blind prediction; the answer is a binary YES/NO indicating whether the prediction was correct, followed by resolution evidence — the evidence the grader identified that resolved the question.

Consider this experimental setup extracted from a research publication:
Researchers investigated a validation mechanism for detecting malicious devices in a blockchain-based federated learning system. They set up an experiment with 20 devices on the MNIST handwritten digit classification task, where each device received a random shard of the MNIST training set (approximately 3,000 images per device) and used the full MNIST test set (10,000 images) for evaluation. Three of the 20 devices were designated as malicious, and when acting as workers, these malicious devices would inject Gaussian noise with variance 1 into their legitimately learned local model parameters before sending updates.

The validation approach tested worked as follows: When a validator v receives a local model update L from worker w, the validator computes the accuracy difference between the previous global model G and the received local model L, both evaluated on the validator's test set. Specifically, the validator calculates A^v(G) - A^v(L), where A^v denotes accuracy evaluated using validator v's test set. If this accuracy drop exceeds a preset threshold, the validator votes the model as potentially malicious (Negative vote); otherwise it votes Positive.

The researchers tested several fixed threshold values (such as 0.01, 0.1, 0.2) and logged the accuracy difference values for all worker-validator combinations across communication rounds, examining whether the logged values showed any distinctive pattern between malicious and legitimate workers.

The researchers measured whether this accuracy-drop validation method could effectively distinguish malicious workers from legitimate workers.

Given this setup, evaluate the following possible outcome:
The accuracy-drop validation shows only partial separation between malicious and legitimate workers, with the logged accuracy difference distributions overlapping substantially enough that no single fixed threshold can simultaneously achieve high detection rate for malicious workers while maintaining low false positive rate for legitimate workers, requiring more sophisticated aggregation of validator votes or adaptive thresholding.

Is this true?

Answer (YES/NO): NO